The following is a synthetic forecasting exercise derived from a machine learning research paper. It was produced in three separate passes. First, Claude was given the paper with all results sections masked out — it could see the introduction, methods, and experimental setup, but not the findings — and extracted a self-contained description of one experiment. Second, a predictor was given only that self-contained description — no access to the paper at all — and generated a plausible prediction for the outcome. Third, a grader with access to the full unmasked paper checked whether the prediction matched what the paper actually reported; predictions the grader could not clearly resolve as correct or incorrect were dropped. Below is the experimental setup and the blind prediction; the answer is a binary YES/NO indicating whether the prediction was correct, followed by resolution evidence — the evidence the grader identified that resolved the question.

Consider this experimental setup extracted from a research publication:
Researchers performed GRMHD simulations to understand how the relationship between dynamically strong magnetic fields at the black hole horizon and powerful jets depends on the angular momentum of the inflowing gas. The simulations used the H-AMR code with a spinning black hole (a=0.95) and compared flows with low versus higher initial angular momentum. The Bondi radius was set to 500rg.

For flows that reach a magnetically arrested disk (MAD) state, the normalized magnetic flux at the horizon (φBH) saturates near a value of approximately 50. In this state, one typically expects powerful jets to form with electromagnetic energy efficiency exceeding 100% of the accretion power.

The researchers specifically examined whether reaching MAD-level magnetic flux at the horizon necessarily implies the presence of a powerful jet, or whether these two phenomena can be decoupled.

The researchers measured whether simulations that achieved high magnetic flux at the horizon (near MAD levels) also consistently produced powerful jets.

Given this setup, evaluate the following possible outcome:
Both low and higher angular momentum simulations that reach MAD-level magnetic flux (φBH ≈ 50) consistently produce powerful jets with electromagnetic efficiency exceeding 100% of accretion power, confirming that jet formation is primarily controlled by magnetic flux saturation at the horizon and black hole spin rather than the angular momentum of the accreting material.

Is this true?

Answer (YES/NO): NO